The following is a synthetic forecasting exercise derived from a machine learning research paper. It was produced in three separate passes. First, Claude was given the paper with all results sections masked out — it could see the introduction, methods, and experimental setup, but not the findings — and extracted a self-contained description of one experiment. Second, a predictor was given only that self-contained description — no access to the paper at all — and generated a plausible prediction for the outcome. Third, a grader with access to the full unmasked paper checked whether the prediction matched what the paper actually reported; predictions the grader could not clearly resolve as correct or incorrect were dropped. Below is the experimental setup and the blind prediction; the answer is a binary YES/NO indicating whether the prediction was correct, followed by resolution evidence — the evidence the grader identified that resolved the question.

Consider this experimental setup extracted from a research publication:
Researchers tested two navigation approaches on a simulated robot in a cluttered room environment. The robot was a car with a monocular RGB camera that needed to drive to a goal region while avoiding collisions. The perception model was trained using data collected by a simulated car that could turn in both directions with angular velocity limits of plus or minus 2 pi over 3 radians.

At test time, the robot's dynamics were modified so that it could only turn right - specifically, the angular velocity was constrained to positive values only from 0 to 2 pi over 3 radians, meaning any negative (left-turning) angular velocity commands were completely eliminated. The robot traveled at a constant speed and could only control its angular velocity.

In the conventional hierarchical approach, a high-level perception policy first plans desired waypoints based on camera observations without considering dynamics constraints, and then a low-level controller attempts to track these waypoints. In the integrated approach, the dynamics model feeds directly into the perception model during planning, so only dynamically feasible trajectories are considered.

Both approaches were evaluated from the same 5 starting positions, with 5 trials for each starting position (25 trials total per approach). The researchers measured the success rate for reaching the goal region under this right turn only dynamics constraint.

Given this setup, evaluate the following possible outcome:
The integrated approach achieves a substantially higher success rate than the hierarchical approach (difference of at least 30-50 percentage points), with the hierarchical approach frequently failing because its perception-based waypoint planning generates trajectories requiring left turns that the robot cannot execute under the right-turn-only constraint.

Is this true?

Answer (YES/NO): YES